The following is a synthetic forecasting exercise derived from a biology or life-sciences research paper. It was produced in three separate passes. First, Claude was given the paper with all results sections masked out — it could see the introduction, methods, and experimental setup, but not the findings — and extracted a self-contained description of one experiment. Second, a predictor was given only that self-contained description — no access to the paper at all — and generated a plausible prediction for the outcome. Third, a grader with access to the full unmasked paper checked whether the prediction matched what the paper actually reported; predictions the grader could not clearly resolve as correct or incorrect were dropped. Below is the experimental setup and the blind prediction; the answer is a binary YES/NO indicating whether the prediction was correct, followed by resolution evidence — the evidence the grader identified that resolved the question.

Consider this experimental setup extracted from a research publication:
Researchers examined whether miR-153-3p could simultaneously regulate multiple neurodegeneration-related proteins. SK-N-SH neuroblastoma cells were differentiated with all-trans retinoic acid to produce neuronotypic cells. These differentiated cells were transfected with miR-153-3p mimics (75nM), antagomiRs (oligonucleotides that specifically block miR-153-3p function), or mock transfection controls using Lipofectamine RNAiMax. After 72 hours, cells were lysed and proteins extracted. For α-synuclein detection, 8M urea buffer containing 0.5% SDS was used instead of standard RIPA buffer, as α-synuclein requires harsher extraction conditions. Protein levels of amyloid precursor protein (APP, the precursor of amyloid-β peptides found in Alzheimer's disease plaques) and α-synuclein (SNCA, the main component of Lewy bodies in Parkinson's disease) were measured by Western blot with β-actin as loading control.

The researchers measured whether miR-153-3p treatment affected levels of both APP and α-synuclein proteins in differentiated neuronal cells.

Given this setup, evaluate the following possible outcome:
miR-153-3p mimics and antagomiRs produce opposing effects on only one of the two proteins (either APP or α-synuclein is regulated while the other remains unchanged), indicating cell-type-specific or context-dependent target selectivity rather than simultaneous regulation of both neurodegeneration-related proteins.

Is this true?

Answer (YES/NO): NO